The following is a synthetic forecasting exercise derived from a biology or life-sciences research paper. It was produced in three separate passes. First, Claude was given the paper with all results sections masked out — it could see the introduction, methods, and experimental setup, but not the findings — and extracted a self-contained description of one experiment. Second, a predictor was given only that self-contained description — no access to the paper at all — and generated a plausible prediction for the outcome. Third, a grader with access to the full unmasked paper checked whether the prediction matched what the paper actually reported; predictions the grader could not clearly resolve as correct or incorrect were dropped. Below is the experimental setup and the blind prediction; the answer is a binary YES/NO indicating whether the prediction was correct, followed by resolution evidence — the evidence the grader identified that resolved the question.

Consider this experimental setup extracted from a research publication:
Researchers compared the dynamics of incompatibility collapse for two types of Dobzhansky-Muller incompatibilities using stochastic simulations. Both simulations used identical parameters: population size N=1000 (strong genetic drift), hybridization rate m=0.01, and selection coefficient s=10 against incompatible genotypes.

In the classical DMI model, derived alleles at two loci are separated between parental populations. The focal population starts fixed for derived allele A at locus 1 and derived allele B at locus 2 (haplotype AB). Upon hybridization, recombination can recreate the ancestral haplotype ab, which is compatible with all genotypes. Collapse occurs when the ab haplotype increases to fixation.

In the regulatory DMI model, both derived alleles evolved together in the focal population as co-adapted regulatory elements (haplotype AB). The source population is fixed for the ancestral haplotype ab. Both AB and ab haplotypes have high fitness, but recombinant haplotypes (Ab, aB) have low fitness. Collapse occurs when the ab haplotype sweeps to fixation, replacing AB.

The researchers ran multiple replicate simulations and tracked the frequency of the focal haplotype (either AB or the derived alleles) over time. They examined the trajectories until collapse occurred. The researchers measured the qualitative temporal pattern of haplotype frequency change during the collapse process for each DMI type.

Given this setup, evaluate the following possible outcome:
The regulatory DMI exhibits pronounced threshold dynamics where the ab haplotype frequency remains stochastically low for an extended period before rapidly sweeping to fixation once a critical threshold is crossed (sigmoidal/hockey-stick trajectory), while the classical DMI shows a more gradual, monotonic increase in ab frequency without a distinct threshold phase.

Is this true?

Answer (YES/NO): YES